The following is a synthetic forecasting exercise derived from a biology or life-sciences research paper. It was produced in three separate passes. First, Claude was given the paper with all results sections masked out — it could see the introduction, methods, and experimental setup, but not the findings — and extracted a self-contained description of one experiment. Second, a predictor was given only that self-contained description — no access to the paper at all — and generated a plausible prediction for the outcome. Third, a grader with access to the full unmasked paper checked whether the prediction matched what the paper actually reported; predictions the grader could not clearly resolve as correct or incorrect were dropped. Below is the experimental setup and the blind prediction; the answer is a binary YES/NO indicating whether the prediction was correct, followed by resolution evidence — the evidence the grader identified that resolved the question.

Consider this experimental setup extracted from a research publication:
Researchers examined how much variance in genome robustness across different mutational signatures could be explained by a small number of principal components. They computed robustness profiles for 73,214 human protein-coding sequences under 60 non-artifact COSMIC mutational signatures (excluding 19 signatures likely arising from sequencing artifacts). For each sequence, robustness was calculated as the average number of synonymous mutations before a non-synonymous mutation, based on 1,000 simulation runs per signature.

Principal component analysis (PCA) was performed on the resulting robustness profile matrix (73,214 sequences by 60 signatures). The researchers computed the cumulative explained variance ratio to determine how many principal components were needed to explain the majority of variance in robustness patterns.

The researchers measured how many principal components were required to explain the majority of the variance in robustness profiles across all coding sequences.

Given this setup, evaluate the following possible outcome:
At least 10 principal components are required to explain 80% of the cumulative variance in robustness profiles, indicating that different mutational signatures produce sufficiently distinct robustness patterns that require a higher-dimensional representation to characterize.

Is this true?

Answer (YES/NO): NO